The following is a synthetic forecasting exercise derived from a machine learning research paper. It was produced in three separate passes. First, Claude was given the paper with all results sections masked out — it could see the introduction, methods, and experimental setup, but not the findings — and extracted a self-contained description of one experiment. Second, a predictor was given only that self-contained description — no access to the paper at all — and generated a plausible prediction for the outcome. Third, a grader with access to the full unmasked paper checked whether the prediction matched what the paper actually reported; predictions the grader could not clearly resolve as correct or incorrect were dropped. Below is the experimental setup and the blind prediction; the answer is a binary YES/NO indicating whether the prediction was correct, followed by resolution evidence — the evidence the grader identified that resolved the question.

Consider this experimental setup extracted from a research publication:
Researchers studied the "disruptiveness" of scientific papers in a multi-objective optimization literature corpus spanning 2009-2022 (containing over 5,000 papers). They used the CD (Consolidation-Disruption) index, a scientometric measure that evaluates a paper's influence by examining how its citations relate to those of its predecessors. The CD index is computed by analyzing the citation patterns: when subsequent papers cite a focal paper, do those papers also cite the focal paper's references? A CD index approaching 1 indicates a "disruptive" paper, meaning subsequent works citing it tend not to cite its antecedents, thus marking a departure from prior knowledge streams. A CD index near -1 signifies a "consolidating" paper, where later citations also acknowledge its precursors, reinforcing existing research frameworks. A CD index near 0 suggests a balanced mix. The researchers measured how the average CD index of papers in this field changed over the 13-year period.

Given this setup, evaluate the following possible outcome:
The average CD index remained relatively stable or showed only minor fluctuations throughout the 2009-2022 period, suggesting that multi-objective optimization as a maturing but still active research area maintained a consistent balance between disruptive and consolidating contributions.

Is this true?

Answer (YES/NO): NO